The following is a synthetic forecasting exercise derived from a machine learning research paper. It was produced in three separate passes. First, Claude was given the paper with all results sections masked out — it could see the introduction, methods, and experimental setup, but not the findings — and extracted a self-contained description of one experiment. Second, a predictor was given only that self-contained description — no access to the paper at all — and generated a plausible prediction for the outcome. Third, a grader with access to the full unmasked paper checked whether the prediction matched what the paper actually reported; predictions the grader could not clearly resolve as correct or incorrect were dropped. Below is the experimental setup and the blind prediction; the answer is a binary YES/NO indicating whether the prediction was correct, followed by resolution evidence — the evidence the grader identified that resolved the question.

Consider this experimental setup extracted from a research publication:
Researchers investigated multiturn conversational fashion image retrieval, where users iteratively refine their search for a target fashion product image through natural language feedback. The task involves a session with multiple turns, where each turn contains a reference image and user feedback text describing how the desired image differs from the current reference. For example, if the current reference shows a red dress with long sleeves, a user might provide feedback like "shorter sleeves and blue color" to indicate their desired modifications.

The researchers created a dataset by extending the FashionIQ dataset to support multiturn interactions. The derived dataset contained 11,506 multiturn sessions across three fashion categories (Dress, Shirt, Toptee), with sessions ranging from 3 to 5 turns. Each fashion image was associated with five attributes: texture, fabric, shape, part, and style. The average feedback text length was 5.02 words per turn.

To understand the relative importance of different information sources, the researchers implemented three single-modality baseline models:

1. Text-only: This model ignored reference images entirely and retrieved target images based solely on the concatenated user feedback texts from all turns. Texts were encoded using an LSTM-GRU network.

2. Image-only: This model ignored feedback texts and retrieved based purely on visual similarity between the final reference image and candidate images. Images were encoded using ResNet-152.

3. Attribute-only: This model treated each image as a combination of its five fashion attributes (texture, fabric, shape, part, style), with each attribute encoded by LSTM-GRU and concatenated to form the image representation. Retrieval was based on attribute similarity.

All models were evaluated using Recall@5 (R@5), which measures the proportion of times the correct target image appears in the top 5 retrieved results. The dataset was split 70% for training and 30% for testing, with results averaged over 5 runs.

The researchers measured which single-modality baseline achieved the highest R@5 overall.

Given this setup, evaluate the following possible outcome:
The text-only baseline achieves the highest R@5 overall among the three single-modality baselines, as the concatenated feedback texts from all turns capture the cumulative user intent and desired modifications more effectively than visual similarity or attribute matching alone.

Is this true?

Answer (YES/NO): NO